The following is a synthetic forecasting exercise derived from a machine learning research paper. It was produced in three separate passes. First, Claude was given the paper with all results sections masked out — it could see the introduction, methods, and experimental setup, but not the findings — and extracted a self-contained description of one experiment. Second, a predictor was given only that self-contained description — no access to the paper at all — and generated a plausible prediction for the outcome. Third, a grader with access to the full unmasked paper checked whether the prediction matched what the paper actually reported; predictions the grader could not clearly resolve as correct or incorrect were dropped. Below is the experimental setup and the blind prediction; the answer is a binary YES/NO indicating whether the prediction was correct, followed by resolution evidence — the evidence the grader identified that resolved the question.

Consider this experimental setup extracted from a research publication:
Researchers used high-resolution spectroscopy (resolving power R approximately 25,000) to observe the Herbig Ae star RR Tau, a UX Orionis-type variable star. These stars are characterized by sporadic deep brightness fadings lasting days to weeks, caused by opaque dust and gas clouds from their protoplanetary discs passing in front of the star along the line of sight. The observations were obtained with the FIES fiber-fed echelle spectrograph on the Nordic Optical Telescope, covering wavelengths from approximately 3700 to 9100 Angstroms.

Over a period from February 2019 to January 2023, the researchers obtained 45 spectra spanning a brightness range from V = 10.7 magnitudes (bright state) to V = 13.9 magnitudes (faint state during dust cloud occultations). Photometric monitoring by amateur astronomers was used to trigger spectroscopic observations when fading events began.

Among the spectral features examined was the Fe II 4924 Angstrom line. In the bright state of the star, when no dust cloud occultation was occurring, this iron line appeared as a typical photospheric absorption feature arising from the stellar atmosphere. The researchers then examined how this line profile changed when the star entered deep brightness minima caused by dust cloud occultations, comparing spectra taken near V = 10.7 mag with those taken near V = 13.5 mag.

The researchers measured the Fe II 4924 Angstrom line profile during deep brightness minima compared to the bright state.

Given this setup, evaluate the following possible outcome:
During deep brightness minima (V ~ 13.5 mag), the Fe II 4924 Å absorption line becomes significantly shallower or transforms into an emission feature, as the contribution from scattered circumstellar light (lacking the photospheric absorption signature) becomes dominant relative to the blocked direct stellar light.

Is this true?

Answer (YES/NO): NO